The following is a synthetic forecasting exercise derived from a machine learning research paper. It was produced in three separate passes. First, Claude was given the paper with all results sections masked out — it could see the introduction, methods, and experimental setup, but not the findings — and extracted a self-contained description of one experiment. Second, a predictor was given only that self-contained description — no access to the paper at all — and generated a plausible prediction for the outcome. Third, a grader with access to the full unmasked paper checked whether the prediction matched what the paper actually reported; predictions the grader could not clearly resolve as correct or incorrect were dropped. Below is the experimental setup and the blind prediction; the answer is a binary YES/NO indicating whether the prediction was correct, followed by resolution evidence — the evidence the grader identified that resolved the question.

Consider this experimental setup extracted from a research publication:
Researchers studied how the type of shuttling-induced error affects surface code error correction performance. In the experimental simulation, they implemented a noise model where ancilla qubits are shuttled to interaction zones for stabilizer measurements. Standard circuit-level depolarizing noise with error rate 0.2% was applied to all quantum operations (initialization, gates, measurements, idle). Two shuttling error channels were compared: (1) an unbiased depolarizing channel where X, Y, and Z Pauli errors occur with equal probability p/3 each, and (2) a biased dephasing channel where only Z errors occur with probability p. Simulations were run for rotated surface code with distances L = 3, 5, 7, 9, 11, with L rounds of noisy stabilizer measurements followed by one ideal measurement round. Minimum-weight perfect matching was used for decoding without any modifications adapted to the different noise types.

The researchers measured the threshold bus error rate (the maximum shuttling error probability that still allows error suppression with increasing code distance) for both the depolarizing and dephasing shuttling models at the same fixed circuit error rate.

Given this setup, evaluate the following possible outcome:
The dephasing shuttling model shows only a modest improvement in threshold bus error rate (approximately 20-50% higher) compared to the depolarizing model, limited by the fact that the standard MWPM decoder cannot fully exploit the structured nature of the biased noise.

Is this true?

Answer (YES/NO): NO